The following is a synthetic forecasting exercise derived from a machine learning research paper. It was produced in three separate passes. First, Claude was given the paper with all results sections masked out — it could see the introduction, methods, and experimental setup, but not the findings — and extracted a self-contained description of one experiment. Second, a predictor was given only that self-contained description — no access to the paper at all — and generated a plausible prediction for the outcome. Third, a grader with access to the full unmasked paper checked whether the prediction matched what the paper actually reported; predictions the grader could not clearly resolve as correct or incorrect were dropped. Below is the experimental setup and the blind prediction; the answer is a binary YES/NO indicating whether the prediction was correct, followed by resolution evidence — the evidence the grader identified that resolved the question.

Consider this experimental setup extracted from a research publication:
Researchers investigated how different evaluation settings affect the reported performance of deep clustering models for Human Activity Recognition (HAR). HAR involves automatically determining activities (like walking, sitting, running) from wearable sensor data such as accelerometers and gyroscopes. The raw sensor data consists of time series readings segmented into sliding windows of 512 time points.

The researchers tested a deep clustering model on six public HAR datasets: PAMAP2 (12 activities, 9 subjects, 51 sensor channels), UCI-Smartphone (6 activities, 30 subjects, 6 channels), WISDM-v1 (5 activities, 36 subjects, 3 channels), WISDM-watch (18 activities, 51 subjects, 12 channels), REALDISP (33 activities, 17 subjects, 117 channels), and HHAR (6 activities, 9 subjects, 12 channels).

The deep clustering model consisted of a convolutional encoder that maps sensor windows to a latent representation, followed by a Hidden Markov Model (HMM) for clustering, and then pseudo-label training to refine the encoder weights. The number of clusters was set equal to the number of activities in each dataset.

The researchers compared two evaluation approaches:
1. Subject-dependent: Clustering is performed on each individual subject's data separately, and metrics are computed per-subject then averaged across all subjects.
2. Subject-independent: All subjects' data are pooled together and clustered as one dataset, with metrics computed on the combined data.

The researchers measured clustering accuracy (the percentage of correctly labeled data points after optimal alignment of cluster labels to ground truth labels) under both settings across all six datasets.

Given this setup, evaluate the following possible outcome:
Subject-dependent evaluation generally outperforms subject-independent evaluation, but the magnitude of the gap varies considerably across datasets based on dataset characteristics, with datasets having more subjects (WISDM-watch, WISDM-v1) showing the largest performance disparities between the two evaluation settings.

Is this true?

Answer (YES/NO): NO